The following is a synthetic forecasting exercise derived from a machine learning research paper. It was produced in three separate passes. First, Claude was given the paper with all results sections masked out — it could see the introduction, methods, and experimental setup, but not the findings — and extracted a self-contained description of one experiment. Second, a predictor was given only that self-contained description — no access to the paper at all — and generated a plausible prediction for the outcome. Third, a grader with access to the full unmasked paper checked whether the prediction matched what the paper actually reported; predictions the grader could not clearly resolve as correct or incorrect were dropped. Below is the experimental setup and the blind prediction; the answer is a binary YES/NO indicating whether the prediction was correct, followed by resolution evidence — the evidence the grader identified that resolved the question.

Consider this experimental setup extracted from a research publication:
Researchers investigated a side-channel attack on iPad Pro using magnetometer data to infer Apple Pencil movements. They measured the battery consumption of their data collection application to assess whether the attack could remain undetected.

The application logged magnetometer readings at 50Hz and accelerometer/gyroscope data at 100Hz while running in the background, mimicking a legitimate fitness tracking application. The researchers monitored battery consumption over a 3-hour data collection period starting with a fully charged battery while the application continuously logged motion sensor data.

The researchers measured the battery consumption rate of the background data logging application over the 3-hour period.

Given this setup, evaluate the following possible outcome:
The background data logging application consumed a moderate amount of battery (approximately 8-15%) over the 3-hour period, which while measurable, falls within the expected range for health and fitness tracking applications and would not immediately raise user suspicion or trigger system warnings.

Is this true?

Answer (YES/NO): NO